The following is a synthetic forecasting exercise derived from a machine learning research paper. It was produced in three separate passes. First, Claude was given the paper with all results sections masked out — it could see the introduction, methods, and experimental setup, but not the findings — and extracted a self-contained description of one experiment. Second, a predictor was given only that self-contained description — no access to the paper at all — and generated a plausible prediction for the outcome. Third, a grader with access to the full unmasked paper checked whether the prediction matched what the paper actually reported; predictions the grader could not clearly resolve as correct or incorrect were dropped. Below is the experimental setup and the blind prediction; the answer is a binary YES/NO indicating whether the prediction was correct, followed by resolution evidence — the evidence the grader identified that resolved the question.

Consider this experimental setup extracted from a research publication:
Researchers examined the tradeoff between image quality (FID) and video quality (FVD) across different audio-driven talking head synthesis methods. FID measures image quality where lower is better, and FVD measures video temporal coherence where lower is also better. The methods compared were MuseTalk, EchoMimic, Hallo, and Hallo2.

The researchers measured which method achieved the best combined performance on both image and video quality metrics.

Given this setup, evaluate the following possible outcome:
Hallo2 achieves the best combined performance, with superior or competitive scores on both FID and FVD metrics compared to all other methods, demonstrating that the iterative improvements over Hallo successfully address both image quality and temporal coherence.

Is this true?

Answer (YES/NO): NO